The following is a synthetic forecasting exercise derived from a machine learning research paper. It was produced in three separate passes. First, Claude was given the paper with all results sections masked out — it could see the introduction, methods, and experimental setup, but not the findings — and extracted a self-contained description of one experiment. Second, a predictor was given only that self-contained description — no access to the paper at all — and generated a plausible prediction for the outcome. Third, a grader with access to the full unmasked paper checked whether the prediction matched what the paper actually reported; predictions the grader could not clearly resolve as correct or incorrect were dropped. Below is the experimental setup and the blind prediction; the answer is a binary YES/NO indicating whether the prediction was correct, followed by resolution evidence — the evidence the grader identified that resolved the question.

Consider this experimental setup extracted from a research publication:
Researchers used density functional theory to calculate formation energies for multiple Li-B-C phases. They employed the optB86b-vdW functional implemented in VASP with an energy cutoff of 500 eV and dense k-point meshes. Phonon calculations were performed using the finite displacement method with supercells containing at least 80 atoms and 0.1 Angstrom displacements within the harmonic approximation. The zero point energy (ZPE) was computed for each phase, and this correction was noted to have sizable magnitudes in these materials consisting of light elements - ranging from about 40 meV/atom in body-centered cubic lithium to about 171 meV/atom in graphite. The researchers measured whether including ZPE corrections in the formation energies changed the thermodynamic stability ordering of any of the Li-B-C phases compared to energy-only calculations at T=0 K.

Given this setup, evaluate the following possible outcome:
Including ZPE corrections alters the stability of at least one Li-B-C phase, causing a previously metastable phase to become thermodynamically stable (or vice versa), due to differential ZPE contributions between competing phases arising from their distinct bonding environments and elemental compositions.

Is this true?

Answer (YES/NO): NO